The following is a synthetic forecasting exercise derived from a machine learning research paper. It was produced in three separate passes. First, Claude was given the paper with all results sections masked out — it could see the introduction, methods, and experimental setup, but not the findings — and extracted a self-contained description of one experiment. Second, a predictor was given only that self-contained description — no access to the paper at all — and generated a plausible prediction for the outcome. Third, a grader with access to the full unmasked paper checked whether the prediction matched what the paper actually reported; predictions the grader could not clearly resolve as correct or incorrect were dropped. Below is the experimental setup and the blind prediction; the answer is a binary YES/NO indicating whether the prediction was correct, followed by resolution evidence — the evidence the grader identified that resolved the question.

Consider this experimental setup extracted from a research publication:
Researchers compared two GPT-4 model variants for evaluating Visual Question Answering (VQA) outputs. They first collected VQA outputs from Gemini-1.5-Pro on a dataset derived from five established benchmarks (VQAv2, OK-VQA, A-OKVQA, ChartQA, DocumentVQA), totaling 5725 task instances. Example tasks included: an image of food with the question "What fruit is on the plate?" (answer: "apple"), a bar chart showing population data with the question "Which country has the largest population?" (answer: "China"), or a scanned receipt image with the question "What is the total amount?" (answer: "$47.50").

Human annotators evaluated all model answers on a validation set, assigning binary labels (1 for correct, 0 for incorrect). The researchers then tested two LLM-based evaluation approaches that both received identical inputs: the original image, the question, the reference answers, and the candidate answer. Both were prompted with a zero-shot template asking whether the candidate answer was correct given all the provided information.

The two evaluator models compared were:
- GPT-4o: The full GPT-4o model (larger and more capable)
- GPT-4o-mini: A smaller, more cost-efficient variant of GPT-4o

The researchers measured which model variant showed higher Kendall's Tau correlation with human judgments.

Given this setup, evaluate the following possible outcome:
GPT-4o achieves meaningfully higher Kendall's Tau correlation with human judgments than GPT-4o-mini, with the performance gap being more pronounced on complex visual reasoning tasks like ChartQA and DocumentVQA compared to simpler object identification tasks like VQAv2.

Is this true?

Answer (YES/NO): NO